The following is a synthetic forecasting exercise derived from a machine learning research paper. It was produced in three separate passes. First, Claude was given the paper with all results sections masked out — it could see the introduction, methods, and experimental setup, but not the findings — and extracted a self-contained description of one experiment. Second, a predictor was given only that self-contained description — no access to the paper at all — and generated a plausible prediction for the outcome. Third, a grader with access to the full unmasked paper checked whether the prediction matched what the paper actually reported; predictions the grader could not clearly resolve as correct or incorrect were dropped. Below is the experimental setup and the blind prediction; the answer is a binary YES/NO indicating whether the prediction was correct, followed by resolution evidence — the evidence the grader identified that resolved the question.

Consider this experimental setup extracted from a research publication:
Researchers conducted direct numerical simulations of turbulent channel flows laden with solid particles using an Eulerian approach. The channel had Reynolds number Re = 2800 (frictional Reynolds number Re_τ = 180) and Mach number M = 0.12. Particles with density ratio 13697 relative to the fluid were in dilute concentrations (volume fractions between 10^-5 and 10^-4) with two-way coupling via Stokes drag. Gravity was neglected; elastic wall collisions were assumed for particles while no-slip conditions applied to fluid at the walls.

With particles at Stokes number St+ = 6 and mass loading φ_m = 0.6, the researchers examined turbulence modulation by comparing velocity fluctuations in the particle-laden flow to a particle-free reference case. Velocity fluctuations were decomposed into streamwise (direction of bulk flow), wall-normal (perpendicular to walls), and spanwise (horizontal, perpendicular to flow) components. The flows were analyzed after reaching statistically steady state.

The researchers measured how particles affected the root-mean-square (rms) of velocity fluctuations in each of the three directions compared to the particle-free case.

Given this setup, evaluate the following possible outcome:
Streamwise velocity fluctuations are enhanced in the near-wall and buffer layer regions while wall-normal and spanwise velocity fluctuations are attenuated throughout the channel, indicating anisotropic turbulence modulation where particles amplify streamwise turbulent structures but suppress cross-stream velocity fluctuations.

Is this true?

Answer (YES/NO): YES